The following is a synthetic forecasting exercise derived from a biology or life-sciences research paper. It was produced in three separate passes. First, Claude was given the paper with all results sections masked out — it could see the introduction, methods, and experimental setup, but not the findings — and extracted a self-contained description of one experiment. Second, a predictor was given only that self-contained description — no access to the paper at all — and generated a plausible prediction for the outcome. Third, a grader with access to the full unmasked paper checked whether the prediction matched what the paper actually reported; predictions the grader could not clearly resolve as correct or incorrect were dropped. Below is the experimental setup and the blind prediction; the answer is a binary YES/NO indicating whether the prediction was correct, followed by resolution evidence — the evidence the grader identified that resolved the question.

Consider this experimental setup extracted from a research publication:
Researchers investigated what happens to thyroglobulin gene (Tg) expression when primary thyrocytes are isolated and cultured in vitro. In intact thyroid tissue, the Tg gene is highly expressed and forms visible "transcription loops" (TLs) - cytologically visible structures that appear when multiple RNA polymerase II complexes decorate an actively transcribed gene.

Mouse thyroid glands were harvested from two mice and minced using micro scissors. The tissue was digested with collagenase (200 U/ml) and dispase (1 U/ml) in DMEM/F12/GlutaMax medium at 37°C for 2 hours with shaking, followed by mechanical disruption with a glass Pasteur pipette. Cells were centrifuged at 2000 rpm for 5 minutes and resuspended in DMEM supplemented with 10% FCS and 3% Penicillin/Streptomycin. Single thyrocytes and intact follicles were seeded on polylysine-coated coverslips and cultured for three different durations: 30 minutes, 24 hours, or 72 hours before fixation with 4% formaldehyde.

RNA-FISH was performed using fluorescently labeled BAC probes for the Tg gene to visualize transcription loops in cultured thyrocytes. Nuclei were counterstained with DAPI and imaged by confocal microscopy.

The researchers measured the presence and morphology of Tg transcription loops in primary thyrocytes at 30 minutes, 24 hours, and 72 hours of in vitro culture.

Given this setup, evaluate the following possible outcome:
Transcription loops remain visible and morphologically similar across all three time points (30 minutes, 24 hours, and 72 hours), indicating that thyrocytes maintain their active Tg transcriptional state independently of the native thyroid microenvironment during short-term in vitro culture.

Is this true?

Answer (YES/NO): NO